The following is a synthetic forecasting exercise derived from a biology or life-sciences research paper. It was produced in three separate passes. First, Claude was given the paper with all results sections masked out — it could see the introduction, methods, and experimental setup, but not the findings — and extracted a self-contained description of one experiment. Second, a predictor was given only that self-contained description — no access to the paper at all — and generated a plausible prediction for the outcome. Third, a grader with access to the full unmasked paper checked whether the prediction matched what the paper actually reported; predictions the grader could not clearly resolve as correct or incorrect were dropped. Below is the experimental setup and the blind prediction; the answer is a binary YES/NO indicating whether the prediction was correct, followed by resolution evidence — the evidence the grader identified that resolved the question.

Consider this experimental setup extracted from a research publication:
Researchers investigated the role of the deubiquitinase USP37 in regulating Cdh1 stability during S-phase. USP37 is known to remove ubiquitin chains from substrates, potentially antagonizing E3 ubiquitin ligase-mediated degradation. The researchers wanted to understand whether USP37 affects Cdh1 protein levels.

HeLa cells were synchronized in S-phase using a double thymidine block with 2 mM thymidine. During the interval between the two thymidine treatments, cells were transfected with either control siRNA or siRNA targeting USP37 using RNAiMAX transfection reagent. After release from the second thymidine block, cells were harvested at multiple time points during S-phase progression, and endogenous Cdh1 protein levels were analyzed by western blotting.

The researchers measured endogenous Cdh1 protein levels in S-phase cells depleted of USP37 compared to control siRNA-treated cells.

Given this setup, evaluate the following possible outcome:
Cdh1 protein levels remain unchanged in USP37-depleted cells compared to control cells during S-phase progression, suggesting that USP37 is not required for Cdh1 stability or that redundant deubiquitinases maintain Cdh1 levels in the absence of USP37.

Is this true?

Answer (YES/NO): NO